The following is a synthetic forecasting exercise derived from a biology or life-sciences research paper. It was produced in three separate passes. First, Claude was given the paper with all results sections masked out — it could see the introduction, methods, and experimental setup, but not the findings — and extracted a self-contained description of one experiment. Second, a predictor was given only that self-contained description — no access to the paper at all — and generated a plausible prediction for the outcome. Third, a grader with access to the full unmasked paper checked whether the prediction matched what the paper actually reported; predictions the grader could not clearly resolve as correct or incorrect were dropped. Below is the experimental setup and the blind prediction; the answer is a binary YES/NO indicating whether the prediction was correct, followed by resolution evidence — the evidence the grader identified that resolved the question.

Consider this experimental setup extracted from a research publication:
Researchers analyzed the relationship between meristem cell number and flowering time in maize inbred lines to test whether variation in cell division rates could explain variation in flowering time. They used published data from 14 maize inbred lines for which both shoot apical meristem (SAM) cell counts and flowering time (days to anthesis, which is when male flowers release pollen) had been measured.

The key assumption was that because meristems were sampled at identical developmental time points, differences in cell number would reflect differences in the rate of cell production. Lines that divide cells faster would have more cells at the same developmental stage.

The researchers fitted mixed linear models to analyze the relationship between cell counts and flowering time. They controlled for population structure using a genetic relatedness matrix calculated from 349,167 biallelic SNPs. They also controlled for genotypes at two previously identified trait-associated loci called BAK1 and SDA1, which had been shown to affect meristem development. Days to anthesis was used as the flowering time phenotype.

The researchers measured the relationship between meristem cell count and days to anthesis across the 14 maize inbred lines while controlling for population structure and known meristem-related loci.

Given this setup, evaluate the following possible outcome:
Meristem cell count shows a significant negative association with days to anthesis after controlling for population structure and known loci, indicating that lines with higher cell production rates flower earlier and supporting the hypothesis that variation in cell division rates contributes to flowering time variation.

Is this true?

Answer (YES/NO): YES